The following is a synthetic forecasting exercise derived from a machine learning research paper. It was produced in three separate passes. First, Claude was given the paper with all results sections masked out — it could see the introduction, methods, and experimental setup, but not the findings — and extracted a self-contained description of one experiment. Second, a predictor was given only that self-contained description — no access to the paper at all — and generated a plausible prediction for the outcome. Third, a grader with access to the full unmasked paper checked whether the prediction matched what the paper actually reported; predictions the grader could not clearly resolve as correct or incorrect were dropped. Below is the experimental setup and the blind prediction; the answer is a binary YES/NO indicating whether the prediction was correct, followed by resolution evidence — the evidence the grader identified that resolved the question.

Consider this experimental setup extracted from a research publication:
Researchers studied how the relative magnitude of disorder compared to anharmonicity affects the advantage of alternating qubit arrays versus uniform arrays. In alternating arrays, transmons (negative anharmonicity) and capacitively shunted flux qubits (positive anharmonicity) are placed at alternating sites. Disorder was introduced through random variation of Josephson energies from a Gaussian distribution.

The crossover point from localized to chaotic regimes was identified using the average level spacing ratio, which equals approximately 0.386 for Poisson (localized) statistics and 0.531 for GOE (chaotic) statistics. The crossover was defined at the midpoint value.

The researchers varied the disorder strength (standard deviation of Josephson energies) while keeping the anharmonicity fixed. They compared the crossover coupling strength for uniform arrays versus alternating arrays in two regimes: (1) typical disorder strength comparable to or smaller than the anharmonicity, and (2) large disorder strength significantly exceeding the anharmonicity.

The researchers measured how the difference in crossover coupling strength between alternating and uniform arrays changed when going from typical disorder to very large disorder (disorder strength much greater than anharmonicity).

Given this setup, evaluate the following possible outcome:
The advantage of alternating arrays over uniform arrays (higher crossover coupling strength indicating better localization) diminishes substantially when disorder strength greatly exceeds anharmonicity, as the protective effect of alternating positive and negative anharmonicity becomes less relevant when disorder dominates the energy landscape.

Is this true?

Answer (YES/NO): YES